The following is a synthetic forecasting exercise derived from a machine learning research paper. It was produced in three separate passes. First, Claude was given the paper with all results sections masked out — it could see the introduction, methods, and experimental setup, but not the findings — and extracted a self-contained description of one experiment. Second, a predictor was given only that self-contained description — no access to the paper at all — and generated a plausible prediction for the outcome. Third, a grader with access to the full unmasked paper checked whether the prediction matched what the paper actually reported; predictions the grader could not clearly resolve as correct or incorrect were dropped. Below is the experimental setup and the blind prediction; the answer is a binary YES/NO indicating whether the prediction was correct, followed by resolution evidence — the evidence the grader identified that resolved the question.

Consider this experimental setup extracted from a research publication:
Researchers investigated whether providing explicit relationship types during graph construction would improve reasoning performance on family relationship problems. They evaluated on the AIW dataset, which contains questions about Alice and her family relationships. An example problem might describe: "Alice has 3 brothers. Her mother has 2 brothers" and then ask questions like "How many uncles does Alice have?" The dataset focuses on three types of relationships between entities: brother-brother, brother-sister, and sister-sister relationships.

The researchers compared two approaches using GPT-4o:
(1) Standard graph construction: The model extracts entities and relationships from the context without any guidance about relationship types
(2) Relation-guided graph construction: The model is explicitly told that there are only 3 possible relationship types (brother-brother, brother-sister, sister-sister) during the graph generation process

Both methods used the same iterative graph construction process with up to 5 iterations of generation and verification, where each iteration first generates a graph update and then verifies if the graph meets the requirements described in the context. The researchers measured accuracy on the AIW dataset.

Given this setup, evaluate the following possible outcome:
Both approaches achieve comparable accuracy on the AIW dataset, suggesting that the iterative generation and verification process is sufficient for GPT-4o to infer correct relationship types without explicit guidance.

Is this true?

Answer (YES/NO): NO